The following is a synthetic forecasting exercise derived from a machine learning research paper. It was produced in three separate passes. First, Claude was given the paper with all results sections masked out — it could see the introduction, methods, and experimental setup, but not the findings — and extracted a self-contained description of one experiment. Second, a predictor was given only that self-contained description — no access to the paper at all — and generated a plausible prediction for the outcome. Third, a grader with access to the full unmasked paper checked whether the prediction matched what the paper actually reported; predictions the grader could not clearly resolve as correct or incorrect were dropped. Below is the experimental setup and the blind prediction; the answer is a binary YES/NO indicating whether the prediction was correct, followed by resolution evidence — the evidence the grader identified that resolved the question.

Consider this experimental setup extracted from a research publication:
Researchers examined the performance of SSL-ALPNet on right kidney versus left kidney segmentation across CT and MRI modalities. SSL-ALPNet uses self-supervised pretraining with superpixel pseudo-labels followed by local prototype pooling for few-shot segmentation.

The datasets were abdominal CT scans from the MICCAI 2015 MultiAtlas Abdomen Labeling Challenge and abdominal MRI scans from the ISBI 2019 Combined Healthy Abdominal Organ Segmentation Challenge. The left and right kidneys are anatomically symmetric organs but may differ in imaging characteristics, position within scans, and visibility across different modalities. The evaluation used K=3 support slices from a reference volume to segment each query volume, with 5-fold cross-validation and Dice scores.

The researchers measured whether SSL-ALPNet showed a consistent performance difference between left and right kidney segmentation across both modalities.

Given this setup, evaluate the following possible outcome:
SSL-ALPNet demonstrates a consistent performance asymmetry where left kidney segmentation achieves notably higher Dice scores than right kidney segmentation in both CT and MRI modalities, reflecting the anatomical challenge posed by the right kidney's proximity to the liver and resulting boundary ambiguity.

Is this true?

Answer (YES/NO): NO